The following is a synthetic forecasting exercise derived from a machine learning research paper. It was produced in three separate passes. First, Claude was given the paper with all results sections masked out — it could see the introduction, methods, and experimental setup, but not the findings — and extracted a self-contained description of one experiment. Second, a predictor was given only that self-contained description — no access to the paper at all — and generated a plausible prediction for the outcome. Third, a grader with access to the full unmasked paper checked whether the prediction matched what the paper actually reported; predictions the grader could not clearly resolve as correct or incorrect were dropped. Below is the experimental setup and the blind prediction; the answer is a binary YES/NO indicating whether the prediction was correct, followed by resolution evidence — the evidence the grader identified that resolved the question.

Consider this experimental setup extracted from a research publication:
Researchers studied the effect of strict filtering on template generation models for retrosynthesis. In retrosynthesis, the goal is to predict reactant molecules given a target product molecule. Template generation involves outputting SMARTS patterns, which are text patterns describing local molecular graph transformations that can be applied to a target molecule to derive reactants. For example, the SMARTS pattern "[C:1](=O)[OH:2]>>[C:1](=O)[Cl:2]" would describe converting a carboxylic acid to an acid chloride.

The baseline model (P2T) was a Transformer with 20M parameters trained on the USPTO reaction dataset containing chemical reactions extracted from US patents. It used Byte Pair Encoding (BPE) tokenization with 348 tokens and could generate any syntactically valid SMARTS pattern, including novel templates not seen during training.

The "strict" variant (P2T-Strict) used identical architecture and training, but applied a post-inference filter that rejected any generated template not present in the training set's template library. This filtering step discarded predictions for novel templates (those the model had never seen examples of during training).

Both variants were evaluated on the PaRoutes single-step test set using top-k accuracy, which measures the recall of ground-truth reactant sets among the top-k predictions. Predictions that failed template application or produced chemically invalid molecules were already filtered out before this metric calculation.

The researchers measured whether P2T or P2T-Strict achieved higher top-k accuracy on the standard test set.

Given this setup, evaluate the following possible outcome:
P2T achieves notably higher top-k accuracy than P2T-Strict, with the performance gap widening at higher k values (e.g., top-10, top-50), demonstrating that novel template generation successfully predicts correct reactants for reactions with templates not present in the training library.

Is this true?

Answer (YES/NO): NO